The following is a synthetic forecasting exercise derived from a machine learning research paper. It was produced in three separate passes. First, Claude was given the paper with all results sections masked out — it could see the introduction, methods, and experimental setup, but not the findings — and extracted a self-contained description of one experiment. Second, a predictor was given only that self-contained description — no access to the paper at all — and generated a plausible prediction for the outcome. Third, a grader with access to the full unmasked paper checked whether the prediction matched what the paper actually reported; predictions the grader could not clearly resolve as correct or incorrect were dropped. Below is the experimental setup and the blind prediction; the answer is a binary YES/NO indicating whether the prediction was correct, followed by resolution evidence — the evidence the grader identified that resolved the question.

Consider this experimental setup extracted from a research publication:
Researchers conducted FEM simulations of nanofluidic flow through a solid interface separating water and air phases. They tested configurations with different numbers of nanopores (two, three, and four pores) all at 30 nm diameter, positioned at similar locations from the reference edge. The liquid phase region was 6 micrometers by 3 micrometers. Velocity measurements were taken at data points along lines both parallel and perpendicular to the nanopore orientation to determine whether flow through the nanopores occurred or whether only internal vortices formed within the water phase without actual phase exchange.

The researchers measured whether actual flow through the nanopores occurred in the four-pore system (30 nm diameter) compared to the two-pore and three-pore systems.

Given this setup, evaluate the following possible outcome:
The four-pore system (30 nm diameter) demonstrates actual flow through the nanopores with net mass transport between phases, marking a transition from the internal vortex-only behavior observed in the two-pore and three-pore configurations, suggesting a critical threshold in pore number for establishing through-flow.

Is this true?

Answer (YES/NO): YES